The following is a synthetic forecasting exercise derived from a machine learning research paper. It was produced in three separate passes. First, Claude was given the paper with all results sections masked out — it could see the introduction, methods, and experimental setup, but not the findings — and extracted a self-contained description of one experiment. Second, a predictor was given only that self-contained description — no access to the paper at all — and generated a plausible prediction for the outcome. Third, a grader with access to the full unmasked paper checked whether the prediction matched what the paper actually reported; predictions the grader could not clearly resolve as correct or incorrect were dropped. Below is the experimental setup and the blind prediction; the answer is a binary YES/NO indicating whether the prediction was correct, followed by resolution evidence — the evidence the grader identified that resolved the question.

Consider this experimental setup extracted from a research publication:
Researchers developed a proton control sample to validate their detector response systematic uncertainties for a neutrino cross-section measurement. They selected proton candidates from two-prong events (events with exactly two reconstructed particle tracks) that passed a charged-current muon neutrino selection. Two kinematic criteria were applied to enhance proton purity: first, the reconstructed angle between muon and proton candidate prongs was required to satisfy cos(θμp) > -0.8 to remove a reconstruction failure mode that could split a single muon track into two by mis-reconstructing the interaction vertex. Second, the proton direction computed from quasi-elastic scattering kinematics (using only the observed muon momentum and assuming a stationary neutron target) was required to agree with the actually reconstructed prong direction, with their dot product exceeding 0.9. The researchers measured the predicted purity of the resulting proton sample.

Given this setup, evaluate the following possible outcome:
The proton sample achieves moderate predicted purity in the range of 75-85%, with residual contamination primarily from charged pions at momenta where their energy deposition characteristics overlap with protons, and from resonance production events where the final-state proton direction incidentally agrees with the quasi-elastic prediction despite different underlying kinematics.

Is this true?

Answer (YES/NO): YES